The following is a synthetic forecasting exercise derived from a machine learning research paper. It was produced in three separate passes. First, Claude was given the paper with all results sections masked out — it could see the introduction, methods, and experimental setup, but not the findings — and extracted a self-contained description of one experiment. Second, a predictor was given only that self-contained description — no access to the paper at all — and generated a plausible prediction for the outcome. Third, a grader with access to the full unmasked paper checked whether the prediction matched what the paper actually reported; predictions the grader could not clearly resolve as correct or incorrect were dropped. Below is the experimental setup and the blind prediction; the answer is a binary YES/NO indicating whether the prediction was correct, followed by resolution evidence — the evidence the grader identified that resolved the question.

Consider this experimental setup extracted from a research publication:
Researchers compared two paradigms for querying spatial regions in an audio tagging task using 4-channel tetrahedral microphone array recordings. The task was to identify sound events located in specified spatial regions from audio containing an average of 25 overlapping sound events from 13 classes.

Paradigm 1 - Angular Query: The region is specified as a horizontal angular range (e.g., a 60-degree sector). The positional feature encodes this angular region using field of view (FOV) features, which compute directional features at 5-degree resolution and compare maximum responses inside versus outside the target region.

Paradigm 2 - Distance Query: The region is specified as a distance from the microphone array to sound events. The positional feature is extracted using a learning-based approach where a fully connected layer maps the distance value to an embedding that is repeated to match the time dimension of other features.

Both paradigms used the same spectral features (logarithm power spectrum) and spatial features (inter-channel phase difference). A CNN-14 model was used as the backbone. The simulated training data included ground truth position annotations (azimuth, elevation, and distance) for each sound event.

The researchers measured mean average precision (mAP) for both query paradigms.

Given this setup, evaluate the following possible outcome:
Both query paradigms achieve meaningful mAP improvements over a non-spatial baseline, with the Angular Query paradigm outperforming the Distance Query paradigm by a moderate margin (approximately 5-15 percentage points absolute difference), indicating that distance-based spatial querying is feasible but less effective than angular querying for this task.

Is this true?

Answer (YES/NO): NO